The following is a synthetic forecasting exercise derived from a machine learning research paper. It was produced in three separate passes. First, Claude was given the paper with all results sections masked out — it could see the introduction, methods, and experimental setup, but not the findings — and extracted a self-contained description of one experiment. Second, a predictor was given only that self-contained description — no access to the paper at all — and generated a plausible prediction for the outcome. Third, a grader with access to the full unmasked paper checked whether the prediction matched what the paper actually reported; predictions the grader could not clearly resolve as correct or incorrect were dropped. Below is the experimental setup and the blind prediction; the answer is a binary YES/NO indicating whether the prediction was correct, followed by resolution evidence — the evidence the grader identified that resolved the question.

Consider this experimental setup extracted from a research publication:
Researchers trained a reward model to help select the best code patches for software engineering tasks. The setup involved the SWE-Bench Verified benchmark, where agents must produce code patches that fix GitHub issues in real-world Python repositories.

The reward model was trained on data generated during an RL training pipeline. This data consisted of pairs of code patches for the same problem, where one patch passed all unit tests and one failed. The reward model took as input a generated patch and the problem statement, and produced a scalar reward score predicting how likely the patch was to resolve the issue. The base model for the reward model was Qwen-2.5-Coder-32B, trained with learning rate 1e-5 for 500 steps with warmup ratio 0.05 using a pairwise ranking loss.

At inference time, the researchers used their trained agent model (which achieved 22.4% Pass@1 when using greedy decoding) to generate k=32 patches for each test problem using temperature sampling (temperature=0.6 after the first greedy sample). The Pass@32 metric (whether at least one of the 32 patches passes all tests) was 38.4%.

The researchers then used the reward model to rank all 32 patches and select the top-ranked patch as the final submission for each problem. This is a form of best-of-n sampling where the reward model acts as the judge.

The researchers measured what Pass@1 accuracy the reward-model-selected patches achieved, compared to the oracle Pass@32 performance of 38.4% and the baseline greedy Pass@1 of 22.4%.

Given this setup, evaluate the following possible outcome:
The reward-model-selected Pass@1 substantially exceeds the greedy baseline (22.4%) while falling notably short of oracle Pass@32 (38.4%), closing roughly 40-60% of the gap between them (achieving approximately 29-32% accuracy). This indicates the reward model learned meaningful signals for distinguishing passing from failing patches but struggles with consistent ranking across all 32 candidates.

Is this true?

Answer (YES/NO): NO